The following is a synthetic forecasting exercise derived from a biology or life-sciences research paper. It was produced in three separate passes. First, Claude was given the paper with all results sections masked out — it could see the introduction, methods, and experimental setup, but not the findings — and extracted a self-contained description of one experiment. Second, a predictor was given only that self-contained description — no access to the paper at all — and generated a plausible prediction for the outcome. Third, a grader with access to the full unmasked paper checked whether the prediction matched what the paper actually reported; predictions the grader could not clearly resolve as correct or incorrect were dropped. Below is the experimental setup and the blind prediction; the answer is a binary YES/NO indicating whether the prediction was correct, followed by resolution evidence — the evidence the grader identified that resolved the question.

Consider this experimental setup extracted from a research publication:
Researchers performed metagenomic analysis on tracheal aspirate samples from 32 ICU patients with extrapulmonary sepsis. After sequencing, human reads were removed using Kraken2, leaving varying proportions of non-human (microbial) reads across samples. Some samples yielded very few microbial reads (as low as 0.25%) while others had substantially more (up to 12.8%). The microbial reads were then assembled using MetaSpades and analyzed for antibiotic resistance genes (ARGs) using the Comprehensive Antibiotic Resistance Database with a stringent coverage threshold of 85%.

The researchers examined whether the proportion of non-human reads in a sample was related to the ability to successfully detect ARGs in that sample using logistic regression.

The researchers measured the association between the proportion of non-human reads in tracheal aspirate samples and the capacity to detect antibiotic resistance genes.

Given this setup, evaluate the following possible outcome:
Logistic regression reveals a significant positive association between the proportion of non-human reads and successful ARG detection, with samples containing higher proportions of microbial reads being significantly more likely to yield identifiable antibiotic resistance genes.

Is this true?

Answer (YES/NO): YES